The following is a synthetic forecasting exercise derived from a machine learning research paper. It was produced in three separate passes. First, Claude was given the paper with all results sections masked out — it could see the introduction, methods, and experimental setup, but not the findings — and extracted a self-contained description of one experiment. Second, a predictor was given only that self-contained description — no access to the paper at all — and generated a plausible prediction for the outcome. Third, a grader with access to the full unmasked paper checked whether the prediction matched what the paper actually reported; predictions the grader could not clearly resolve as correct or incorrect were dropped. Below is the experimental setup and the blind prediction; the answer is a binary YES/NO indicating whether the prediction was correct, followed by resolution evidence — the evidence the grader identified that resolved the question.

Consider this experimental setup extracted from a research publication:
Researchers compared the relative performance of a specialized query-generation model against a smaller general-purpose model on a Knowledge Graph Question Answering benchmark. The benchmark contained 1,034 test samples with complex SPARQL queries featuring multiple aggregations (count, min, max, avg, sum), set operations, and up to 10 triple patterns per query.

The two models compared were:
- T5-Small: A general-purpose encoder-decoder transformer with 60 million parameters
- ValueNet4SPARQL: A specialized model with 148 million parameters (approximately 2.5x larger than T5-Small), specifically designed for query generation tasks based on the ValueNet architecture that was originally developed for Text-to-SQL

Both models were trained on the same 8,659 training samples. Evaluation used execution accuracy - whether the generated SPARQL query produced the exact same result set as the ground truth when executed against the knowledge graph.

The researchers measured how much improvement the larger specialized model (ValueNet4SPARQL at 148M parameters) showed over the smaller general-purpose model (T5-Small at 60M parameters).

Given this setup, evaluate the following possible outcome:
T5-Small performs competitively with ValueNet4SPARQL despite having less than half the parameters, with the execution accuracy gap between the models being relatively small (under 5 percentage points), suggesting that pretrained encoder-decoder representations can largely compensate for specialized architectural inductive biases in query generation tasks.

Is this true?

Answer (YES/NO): NO